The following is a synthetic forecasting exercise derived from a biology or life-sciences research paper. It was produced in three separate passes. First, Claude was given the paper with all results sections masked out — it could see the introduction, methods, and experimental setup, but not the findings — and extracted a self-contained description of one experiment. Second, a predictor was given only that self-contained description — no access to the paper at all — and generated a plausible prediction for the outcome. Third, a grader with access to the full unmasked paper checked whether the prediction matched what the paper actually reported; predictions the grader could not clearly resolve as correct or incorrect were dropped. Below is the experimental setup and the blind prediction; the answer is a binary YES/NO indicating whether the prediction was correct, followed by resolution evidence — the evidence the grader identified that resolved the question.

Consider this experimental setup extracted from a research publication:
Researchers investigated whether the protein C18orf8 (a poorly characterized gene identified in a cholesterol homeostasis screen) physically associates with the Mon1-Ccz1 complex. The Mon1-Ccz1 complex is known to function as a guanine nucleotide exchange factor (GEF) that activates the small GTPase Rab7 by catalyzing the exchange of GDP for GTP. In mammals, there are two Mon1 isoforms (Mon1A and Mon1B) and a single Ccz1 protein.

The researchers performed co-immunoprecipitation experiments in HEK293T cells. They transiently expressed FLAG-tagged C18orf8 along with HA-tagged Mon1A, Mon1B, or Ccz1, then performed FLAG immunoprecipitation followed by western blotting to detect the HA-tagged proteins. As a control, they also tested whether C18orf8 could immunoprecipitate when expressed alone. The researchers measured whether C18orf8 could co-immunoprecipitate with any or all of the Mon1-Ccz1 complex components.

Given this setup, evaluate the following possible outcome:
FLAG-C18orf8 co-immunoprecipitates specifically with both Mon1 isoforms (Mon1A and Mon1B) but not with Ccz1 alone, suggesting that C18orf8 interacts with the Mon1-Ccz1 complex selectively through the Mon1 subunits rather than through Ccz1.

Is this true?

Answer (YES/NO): NO